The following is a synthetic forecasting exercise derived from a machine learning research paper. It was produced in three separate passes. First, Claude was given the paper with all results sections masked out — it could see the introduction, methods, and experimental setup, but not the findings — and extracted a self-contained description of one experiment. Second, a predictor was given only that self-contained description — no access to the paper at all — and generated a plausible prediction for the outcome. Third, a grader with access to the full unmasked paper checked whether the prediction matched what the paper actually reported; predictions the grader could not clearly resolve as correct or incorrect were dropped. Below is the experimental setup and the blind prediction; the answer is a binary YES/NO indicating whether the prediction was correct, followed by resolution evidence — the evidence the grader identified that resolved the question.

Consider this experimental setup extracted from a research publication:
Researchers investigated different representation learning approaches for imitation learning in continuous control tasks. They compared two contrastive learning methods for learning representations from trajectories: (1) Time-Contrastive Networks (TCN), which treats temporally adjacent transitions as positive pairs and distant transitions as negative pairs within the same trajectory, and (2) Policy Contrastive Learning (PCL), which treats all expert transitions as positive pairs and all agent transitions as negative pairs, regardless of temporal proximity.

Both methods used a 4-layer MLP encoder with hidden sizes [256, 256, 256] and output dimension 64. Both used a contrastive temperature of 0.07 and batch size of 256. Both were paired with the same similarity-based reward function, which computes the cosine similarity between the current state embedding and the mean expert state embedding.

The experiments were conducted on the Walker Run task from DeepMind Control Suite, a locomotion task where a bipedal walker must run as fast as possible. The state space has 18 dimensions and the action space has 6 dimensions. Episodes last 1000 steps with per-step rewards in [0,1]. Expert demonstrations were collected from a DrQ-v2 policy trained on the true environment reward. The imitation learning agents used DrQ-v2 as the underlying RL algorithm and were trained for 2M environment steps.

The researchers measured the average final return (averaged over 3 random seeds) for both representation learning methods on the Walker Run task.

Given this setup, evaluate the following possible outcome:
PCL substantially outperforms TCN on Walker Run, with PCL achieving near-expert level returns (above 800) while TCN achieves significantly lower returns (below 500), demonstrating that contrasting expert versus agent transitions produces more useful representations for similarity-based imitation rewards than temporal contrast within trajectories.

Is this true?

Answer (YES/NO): NO